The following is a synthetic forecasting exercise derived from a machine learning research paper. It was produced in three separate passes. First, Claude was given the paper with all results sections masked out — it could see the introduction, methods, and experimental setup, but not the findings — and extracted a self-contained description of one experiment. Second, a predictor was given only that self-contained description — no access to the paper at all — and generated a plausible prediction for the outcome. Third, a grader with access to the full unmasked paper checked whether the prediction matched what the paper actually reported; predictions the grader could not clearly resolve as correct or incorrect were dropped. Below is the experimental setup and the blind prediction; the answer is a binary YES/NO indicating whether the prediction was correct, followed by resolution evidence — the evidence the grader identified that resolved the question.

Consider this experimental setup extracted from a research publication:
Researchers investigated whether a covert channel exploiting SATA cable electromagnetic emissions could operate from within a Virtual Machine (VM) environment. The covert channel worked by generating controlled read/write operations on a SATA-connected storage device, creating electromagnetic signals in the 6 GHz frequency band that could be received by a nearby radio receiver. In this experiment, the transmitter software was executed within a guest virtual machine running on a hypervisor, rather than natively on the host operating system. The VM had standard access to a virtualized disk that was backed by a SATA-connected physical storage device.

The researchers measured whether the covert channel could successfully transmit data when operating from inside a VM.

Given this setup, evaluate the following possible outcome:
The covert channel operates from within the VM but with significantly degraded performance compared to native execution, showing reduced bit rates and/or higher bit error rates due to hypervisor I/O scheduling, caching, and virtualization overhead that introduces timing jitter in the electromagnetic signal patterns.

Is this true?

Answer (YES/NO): YES